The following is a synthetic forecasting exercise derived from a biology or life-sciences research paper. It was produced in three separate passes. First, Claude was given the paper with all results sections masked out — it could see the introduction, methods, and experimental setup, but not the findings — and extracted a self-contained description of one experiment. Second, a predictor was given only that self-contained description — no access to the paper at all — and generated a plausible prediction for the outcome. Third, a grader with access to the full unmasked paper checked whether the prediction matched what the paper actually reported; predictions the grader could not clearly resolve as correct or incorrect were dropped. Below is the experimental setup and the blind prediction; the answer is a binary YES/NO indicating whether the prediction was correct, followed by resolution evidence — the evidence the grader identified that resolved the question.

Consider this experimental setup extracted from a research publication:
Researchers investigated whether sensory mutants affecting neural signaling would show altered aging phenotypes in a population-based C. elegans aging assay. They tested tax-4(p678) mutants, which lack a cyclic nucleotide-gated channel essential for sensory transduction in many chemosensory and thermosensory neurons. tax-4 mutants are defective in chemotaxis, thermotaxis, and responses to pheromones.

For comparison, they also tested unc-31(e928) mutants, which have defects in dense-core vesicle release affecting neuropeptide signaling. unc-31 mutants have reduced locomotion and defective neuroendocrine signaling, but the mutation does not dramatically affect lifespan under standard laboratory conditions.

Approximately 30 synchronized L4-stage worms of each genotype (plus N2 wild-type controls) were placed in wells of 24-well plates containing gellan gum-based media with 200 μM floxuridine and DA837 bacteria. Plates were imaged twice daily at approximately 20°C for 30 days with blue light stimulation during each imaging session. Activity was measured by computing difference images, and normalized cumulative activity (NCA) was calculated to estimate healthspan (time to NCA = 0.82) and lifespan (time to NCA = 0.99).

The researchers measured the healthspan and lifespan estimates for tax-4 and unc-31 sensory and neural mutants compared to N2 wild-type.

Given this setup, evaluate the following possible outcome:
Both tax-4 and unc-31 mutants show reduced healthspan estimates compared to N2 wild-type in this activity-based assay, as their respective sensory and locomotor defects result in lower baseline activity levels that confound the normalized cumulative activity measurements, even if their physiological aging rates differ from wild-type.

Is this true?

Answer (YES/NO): NO